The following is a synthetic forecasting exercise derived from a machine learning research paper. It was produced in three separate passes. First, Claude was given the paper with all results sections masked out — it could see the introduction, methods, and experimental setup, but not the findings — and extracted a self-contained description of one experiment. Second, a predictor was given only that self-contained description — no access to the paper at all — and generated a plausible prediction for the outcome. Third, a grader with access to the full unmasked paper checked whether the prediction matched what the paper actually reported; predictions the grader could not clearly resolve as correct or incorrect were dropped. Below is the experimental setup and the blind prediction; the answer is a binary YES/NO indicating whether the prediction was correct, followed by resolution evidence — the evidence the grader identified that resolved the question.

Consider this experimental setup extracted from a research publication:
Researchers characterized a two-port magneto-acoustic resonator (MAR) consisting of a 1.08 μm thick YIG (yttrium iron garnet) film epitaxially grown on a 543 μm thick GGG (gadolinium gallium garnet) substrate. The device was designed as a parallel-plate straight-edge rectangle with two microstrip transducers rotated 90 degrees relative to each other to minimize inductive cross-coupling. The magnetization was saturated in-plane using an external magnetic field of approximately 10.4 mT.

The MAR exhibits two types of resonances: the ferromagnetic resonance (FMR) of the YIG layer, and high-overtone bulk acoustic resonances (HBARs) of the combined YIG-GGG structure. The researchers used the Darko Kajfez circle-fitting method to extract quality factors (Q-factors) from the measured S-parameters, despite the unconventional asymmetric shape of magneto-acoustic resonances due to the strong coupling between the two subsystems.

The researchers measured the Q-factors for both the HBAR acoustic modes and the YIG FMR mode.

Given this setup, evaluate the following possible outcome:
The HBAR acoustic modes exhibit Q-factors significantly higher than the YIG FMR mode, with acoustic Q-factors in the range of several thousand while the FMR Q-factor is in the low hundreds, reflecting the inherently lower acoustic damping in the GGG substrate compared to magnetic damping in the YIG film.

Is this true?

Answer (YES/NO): NO